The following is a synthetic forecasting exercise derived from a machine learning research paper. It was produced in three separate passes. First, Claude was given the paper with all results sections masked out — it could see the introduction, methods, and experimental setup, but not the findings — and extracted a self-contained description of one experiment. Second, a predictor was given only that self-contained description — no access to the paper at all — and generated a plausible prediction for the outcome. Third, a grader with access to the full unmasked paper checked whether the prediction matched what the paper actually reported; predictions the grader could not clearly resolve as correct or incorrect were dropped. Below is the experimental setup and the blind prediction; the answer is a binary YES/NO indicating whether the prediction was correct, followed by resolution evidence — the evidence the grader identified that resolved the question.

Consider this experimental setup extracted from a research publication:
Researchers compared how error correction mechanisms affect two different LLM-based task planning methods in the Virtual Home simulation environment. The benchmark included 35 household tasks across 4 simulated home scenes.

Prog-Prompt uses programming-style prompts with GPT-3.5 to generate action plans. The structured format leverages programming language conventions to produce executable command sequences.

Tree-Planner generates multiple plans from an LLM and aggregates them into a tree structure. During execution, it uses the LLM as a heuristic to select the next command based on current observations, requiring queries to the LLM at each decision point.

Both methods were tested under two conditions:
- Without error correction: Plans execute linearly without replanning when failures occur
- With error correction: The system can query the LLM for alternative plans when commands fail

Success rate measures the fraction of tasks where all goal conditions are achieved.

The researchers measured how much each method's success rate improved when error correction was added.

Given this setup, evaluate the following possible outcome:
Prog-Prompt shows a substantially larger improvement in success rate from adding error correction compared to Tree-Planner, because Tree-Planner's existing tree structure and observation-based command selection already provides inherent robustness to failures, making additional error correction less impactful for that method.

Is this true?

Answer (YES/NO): NO